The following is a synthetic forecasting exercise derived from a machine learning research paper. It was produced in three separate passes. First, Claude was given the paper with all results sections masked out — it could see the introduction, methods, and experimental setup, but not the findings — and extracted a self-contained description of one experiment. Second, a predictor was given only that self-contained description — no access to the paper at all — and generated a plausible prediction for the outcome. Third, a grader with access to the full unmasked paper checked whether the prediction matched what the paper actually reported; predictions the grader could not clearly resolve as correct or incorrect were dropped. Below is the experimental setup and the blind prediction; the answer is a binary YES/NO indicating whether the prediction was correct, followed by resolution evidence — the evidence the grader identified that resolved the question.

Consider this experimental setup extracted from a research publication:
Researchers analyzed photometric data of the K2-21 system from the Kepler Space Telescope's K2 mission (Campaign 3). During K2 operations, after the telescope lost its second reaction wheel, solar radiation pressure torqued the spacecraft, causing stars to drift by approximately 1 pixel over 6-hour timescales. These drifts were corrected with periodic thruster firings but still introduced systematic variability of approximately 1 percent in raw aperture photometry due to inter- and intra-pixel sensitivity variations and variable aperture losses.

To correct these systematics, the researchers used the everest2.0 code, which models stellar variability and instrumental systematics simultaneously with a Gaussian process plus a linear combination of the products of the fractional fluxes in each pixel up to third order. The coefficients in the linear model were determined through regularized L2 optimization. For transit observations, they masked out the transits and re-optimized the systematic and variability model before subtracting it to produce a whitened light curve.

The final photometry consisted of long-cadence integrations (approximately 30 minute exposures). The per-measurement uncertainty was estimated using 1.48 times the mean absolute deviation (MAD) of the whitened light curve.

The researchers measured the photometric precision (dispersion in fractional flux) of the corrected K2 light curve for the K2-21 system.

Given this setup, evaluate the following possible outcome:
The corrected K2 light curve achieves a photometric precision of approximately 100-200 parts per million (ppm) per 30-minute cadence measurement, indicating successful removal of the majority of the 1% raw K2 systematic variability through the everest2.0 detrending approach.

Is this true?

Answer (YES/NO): YES